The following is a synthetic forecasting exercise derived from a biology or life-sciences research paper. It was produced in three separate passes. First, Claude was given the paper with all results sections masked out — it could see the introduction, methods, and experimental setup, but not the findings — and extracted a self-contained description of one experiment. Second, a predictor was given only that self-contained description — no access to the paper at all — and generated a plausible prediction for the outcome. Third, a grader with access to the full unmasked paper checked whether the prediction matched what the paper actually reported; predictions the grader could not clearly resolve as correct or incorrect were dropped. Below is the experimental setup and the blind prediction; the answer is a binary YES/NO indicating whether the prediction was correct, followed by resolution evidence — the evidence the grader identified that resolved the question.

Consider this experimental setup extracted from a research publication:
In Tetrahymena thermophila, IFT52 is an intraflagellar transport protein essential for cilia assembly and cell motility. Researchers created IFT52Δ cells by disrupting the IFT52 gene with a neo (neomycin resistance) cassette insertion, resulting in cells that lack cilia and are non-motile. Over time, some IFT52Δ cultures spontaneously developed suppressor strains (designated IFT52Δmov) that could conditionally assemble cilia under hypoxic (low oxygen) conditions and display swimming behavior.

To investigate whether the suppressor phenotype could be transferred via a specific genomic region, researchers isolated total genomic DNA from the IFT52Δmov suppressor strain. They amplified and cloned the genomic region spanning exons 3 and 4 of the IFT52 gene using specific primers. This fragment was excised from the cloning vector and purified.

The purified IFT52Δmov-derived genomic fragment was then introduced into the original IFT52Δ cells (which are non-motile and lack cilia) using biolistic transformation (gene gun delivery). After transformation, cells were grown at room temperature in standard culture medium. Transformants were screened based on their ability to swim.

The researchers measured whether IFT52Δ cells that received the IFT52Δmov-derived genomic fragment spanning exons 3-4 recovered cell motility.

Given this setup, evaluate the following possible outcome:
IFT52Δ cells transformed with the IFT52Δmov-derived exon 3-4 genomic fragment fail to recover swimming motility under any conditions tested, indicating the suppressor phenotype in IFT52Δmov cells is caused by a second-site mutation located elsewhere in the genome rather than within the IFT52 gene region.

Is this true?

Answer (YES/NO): NO